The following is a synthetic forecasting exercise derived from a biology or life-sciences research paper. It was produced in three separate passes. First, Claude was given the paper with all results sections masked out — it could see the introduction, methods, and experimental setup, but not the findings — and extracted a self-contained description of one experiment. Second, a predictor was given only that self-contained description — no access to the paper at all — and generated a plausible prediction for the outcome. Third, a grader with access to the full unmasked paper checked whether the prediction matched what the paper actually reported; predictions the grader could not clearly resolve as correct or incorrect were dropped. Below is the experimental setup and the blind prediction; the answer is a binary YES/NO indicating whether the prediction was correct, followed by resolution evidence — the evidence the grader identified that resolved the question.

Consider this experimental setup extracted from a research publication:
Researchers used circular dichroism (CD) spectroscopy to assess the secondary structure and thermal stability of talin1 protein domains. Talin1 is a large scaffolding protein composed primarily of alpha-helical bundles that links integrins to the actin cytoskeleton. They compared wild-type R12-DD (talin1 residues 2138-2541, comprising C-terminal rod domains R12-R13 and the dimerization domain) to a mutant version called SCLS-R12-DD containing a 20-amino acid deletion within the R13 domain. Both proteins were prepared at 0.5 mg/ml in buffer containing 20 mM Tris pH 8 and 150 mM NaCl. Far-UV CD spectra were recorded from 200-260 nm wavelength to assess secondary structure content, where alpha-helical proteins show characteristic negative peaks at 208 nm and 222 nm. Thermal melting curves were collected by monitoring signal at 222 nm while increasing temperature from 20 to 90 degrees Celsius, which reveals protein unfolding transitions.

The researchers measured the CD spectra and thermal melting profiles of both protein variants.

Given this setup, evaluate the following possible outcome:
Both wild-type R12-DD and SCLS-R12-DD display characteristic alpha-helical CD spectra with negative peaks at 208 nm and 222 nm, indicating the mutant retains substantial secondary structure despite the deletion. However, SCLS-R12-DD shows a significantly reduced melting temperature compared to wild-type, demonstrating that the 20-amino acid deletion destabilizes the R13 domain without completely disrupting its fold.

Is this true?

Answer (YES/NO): YES